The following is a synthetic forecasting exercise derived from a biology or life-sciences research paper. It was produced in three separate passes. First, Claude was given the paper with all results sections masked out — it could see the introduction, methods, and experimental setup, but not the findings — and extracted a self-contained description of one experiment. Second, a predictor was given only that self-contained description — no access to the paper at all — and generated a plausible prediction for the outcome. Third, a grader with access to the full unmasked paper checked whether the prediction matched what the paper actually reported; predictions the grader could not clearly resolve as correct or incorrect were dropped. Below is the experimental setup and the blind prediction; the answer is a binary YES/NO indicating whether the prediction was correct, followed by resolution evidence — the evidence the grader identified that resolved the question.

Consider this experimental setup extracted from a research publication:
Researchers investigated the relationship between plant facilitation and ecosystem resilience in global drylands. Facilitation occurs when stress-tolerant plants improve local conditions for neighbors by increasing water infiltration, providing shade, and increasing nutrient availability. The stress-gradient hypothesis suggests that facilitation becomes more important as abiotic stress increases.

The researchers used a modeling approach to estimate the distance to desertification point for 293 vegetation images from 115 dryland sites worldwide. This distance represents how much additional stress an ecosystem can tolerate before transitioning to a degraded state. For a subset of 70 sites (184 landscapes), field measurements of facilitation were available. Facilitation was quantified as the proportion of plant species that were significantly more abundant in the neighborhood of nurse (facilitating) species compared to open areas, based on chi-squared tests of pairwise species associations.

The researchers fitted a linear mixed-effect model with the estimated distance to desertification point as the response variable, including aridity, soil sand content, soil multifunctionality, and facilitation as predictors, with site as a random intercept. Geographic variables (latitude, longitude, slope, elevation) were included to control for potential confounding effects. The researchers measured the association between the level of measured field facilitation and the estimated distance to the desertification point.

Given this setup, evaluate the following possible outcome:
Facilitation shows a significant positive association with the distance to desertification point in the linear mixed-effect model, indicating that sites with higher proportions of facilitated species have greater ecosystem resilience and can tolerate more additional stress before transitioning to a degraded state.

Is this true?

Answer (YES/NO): NO